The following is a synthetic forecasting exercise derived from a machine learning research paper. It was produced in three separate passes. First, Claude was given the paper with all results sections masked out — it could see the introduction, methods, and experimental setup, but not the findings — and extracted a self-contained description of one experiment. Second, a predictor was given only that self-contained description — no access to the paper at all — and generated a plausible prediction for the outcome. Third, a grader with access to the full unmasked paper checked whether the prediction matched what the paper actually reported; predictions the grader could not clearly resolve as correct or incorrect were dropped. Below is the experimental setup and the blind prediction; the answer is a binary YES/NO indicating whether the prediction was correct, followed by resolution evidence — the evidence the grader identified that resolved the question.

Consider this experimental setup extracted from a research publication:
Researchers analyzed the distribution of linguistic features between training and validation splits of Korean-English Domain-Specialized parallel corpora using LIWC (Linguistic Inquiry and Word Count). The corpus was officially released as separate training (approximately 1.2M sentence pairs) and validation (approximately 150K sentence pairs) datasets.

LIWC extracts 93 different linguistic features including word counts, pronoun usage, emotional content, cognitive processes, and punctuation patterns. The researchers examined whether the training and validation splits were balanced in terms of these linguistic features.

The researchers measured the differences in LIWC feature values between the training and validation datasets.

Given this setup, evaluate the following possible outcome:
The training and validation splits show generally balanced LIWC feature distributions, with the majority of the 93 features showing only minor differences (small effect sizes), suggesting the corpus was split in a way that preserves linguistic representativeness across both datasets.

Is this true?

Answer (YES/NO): YES